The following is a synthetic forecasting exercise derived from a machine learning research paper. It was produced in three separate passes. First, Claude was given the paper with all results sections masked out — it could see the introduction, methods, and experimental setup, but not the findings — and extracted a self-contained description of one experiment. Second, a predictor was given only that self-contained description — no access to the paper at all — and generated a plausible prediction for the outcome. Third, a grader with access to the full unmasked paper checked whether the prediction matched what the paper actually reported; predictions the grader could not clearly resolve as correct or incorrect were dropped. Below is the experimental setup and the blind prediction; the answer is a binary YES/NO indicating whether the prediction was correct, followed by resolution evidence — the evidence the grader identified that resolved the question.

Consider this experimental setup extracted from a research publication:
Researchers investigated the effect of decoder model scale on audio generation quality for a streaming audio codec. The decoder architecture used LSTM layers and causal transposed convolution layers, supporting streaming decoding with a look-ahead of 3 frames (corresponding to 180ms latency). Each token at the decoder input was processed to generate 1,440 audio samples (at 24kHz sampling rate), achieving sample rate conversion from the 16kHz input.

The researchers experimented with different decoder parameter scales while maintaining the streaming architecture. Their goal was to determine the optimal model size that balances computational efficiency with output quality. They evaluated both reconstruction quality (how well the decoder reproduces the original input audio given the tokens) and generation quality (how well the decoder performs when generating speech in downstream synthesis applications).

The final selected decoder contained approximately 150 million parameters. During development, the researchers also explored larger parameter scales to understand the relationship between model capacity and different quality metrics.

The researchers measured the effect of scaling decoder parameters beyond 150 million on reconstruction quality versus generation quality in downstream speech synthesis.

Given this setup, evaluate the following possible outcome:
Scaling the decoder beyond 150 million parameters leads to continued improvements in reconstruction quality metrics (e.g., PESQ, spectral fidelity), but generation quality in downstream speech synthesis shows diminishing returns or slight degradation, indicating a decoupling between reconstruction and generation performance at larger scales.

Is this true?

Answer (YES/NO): YES